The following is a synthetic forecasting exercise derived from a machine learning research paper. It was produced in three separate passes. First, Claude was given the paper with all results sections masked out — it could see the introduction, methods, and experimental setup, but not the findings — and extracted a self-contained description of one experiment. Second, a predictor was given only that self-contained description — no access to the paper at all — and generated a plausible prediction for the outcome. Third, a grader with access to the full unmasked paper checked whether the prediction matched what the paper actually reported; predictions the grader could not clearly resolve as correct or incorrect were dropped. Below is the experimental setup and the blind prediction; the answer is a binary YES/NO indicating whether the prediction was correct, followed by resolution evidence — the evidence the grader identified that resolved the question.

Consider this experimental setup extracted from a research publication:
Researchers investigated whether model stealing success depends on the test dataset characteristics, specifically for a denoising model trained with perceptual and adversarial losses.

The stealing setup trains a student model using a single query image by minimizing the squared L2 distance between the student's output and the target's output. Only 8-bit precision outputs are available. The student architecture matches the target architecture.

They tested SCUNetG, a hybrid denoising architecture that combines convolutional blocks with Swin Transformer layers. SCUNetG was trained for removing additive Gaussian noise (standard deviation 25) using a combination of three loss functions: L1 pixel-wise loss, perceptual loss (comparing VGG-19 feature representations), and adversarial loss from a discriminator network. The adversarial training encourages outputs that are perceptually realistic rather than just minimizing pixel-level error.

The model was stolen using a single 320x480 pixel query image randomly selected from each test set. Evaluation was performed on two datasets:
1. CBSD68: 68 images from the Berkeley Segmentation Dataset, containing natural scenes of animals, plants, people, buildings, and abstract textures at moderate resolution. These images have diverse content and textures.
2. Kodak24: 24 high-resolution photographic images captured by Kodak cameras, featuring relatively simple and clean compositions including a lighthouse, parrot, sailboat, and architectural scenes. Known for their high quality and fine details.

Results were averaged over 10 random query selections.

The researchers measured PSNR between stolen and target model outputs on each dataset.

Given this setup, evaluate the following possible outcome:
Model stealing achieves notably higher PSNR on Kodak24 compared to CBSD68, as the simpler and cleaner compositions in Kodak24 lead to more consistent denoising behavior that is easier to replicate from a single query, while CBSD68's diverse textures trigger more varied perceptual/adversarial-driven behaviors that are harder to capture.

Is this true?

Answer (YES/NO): YES